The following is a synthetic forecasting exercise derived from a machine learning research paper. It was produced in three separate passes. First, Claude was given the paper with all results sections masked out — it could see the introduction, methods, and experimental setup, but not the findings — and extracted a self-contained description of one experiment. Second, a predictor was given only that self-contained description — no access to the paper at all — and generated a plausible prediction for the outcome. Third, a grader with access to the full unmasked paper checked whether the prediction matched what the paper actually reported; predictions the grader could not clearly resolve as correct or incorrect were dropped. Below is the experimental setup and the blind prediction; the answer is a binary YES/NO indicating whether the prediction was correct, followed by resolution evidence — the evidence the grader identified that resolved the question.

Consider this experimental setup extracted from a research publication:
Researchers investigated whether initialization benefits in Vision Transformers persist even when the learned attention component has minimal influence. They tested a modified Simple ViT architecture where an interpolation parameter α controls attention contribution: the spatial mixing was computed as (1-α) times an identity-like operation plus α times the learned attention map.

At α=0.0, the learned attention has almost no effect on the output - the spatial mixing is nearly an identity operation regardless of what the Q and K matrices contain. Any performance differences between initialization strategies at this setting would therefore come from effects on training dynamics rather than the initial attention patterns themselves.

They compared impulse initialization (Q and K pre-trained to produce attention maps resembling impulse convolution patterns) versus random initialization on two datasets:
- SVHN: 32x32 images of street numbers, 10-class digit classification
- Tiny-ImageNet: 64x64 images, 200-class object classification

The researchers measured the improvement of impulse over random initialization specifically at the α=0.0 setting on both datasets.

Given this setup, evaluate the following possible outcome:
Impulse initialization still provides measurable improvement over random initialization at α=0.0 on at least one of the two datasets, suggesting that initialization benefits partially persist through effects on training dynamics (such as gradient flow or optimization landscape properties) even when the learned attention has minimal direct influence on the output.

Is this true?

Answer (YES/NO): YES